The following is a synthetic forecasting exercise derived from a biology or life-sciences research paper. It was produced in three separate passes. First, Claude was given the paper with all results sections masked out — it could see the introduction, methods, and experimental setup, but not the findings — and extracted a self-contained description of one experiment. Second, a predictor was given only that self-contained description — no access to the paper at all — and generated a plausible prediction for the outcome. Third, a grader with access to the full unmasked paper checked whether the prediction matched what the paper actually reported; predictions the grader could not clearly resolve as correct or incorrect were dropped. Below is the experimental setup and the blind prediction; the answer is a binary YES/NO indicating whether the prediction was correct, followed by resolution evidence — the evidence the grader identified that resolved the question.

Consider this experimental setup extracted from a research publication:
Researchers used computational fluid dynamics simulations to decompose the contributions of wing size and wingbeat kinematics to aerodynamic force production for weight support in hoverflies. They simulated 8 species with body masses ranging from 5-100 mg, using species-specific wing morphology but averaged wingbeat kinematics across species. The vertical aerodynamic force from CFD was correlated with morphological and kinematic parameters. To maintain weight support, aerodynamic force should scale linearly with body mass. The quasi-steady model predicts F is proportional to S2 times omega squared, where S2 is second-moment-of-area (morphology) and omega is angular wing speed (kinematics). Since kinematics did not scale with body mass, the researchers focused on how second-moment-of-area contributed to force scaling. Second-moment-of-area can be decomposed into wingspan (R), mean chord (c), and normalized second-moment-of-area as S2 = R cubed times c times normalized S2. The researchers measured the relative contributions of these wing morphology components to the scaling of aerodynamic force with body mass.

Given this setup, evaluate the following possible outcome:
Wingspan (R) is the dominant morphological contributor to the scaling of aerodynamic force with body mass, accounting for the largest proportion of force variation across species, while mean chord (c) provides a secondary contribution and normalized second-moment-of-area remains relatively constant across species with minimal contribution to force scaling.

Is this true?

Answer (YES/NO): YES